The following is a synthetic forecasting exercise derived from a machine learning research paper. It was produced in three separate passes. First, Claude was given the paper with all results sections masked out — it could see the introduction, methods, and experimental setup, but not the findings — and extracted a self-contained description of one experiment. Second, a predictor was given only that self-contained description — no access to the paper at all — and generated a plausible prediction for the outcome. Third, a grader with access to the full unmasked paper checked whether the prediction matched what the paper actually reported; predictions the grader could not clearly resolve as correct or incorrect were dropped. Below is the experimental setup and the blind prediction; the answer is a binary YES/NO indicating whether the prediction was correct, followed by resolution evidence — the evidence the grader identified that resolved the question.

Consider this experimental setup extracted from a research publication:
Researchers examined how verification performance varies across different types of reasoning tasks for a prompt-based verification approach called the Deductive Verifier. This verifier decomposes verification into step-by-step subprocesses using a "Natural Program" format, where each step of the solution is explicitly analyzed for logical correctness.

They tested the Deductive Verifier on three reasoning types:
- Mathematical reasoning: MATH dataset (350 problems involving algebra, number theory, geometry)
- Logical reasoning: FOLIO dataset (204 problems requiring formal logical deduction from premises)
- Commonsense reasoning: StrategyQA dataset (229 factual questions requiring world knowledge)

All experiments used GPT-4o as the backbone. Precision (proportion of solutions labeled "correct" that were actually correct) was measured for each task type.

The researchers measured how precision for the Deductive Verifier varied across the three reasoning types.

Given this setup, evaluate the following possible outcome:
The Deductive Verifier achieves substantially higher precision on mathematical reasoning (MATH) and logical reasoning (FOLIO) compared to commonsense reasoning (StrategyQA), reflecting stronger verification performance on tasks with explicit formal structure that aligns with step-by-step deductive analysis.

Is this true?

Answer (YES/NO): NO